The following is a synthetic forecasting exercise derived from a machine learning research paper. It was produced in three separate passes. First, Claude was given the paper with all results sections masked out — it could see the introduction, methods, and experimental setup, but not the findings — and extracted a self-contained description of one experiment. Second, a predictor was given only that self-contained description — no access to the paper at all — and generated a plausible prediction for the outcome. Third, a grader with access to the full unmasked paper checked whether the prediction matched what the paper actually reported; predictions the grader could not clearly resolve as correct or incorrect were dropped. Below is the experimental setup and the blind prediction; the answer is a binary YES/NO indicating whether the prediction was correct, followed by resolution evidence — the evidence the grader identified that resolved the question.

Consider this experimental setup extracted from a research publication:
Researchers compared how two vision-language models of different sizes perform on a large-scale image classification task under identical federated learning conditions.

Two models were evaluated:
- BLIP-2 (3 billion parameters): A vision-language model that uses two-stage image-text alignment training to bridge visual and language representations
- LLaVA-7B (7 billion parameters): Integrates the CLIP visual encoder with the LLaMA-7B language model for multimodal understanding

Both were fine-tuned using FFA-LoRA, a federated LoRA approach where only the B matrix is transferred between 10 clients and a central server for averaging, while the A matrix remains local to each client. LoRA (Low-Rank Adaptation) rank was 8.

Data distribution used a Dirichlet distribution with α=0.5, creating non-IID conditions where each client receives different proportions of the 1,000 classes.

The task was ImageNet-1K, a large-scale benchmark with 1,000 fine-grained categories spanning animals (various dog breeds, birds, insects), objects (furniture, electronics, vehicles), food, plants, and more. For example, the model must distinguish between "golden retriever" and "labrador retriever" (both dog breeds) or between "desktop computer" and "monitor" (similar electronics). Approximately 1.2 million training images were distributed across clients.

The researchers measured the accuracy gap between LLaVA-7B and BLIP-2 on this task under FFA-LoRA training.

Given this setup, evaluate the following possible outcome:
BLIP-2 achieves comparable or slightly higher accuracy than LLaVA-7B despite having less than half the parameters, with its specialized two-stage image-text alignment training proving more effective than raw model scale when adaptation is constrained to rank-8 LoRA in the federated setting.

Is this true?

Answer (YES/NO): NO